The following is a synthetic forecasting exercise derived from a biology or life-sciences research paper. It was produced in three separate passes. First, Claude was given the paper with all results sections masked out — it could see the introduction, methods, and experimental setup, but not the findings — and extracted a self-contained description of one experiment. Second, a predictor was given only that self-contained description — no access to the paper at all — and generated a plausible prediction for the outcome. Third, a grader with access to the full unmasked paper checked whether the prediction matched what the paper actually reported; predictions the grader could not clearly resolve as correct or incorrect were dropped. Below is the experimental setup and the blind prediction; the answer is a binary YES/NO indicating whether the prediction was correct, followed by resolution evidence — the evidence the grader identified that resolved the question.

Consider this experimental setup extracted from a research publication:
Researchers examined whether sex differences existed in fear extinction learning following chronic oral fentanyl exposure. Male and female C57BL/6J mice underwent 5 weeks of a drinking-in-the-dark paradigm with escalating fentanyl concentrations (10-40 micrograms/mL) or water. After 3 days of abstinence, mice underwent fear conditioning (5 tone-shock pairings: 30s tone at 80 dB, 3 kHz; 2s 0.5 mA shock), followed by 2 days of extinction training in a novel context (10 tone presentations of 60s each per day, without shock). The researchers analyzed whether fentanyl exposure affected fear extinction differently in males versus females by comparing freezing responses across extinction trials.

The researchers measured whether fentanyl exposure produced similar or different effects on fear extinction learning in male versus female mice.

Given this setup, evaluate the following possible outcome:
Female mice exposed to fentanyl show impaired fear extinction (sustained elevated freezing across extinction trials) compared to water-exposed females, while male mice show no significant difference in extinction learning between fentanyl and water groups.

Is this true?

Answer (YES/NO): NO